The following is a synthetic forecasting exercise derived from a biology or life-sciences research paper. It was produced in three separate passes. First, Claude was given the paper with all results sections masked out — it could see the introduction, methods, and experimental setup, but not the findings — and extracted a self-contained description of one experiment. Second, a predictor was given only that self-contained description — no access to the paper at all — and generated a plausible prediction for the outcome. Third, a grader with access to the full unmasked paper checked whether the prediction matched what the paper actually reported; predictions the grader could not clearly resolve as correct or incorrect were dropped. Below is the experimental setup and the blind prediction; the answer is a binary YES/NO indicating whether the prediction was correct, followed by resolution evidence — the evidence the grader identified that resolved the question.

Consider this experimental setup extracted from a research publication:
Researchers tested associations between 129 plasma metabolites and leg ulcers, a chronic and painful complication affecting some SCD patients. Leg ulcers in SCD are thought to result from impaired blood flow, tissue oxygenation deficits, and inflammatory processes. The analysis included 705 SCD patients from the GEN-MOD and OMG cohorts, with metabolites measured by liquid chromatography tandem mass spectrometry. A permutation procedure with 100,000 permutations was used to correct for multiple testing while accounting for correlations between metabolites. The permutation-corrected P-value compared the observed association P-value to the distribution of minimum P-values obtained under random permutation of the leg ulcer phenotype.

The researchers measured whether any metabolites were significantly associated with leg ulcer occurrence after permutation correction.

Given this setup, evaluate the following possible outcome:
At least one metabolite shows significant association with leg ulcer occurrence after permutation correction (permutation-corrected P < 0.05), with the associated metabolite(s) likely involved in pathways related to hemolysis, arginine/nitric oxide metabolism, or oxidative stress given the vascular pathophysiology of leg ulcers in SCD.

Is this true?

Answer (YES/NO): NO